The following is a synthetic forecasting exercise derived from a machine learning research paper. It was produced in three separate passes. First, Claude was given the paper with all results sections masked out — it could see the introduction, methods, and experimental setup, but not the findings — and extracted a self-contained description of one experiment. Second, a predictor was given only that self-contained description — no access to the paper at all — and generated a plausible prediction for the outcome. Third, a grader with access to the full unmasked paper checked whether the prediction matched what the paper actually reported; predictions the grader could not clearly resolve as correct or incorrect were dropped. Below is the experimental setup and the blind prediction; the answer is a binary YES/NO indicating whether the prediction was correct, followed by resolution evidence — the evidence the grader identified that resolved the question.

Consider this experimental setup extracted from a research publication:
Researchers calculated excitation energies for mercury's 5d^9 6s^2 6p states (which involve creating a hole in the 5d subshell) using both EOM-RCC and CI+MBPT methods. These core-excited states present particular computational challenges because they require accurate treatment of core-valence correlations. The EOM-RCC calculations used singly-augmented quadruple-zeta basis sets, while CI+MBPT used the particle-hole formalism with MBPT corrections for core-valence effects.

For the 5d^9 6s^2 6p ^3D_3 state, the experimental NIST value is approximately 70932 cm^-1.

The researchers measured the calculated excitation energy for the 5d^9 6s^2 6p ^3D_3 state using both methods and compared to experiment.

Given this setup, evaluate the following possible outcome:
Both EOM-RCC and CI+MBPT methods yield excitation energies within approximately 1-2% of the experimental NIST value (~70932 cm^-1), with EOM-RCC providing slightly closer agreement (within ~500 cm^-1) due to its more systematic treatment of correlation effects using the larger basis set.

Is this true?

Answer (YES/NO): NO